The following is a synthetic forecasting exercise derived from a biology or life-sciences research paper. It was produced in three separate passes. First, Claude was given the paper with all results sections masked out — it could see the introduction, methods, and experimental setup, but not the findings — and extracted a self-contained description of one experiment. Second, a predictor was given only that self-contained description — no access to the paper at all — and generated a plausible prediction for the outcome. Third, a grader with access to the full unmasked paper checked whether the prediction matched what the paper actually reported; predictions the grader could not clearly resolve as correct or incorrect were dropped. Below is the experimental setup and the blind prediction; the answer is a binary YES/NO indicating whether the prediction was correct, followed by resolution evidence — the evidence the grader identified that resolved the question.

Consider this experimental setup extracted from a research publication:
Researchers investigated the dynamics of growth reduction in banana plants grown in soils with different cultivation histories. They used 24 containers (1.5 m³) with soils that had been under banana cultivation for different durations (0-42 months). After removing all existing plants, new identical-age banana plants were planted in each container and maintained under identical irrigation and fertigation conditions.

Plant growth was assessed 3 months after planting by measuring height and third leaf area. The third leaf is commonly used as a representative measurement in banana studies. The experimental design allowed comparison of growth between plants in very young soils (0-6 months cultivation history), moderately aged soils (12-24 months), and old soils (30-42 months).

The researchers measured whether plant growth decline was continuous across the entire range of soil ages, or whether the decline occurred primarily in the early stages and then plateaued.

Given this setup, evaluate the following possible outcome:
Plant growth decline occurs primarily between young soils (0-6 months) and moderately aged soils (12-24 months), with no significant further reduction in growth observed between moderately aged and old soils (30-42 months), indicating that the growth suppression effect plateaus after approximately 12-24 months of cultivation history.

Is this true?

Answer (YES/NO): YES